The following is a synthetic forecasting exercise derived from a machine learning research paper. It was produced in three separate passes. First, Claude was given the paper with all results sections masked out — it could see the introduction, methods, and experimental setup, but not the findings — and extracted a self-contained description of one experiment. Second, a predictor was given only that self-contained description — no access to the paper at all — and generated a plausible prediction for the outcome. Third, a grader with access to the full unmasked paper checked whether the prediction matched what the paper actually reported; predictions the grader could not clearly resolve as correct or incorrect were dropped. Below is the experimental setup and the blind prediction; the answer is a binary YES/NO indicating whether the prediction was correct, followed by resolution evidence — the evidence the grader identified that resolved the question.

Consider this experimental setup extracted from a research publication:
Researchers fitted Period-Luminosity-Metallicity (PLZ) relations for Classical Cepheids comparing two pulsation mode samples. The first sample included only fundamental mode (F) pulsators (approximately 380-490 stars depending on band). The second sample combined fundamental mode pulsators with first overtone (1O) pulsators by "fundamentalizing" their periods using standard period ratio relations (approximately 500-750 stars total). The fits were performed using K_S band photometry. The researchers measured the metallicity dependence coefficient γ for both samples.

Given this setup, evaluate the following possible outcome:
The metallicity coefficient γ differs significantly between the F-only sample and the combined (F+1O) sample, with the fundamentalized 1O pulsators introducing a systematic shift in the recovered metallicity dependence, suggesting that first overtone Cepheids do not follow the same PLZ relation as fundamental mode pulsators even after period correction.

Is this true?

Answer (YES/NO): NO